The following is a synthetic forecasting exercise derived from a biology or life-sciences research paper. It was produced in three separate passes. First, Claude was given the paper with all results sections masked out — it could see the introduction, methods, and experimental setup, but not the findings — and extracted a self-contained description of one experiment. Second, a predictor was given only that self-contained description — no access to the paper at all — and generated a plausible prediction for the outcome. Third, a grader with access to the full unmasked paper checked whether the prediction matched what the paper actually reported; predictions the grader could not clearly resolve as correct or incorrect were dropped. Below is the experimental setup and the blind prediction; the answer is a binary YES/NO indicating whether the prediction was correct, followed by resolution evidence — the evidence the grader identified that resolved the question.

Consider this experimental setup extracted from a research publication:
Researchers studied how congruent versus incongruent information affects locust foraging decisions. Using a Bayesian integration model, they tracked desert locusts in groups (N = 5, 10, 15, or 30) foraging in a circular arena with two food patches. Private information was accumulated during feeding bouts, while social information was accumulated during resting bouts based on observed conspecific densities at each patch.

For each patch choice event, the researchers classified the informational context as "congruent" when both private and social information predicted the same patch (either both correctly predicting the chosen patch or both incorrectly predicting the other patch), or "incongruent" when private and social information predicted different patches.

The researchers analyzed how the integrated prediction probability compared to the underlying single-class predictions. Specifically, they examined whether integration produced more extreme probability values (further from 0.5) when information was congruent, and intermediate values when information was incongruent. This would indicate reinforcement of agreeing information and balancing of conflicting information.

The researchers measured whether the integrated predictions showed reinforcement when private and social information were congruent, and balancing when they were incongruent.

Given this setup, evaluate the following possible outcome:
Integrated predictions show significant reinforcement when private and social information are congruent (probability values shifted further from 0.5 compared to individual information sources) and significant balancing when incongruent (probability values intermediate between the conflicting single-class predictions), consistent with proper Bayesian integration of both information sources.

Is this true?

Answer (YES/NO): YES